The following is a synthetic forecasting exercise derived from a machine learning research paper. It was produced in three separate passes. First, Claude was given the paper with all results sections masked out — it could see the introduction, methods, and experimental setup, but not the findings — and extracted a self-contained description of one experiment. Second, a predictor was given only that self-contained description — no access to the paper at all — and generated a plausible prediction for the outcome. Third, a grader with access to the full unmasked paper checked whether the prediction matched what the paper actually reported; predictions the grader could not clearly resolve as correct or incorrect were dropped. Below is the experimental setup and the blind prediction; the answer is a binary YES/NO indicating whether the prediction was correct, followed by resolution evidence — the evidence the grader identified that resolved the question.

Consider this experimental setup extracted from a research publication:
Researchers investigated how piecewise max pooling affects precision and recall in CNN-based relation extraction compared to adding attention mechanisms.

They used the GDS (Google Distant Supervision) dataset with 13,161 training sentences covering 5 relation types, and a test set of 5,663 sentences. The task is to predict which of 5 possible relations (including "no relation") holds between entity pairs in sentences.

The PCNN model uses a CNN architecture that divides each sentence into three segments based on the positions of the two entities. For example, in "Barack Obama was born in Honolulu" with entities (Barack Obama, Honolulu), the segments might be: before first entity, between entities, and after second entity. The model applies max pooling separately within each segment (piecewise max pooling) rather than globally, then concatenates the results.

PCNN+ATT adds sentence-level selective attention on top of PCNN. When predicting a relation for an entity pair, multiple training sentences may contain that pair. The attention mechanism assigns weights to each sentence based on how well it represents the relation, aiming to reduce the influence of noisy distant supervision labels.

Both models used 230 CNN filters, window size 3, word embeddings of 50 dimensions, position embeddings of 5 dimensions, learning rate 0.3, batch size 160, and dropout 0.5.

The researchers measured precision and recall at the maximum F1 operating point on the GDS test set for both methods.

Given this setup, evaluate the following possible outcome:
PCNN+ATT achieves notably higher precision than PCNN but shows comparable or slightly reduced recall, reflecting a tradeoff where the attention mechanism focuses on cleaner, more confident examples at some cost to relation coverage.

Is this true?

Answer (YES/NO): YES